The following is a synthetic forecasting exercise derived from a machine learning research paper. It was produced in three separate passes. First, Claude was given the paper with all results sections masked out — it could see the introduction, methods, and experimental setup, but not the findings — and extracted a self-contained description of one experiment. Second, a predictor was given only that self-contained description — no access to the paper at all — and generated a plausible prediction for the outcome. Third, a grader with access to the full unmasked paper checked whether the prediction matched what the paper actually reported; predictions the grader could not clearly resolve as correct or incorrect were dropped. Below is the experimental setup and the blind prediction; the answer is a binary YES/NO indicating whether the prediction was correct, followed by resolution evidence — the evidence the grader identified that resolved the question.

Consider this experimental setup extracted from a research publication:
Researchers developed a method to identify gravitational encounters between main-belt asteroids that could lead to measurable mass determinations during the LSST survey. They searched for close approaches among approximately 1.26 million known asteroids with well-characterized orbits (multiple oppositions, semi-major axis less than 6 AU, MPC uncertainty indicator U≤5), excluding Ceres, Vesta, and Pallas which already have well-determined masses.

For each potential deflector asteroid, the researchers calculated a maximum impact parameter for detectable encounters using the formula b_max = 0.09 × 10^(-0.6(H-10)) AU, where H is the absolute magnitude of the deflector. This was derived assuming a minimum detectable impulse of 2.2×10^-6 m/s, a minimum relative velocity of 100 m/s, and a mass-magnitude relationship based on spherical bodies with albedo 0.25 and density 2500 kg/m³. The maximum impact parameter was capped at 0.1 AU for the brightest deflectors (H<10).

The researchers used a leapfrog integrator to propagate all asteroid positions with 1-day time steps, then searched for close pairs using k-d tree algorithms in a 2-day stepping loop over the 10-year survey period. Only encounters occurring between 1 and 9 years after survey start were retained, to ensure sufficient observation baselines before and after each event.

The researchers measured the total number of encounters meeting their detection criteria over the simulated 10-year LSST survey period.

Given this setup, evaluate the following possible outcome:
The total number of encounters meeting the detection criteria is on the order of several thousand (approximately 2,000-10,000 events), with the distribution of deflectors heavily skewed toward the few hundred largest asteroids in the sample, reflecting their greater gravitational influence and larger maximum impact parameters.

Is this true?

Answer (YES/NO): NO